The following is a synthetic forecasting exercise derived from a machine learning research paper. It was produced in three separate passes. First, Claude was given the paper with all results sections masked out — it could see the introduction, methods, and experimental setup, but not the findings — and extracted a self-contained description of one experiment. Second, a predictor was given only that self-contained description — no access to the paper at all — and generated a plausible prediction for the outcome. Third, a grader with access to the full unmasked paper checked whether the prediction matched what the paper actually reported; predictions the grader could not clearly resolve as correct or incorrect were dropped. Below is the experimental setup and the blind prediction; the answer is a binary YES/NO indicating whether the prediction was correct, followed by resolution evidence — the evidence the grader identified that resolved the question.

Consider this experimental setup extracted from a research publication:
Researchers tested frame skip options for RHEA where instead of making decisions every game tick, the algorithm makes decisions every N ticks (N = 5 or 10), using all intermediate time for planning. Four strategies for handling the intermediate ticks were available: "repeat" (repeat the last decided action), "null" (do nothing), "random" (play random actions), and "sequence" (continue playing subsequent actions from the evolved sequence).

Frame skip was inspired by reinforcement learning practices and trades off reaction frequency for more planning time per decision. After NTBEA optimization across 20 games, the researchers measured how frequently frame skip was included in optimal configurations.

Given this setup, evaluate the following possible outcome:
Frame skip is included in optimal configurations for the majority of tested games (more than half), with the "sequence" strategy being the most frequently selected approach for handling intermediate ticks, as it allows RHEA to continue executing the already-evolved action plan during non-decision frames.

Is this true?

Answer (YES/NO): NO